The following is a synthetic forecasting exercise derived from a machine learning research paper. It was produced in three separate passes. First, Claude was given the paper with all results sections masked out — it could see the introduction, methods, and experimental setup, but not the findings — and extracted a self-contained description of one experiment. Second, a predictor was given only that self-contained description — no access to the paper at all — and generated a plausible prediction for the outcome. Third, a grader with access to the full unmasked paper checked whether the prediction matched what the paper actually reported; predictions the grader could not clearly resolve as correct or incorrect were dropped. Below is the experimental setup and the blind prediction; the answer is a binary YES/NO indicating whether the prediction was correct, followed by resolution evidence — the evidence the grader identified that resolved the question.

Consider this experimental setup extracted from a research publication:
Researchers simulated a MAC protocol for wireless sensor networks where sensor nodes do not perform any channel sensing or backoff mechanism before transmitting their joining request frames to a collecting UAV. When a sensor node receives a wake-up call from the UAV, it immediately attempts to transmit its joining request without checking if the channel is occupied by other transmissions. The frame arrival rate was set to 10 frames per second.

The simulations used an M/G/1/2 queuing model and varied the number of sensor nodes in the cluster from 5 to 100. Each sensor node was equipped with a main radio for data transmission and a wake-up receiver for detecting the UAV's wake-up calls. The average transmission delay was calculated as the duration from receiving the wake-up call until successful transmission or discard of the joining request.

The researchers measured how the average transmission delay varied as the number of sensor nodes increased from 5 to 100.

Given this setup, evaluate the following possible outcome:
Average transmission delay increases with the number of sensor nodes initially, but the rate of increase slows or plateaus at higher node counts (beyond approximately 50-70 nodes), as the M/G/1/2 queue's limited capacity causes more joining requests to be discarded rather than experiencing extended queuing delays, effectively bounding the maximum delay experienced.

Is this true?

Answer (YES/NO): NO